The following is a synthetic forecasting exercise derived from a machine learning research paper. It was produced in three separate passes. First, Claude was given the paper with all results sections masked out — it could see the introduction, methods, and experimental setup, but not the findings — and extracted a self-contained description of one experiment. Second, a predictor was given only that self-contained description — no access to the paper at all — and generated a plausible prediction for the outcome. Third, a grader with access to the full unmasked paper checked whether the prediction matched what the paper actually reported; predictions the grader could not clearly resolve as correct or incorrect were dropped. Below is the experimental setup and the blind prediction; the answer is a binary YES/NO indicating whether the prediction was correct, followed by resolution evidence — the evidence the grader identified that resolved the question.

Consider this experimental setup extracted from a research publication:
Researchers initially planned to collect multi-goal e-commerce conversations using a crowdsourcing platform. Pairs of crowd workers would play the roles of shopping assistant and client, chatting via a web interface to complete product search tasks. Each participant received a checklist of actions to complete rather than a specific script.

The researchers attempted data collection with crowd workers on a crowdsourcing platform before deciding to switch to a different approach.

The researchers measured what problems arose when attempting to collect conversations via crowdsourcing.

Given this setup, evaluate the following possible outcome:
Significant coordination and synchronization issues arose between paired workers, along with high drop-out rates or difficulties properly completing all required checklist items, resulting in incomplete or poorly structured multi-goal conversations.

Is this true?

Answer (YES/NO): NO